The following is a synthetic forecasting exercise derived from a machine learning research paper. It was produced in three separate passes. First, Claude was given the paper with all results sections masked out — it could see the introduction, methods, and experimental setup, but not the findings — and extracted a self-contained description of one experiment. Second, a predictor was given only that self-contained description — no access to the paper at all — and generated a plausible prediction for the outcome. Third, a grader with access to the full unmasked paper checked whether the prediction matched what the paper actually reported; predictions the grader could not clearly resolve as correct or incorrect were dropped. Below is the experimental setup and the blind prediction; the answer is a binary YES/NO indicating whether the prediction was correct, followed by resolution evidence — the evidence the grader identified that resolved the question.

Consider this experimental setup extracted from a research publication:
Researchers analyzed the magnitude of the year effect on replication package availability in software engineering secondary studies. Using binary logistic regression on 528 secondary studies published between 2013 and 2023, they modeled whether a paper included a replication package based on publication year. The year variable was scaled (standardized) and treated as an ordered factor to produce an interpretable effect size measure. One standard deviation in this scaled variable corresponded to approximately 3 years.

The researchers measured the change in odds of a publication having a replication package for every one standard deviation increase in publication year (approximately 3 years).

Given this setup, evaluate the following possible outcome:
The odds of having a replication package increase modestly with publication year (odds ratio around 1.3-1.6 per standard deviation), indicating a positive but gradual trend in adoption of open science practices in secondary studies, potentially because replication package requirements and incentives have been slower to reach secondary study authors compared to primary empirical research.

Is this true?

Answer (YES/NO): NO